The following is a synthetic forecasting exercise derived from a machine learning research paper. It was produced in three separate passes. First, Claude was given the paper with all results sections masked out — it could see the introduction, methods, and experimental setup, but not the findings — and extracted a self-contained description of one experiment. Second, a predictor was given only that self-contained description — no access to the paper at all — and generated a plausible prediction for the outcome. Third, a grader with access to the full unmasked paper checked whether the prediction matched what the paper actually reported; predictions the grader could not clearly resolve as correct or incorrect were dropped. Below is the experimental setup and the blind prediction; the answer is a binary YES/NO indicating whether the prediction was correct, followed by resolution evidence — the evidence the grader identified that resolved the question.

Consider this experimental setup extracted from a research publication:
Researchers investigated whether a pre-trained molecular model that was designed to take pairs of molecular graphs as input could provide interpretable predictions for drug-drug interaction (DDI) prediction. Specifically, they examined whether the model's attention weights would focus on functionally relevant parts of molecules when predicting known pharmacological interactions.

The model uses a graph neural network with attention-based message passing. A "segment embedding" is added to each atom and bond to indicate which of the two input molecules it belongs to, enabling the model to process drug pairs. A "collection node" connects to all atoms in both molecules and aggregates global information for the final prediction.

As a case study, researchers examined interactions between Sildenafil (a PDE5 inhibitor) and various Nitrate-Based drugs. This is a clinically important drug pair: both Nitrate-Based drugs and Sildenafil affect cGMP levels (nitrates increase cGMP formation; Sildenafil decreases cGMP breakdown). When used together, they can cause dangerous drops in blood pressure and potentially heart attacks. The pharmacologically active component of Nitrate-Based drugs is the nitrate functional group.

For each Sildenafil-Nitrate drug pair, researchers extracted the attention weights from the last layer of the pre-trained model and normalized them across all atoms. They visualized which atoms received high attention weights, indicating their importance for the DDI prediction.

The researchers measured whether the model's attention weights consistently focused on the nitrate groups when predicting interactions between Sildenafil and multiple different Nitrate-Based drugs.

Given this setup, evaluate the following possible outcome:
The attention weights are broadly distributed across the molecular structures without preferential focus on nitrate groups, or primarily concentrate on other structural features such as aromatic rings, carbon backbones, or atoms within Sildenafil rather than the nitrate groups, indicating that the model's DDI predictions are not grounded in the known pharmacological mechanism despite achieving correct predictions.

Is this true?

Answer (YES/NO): NO